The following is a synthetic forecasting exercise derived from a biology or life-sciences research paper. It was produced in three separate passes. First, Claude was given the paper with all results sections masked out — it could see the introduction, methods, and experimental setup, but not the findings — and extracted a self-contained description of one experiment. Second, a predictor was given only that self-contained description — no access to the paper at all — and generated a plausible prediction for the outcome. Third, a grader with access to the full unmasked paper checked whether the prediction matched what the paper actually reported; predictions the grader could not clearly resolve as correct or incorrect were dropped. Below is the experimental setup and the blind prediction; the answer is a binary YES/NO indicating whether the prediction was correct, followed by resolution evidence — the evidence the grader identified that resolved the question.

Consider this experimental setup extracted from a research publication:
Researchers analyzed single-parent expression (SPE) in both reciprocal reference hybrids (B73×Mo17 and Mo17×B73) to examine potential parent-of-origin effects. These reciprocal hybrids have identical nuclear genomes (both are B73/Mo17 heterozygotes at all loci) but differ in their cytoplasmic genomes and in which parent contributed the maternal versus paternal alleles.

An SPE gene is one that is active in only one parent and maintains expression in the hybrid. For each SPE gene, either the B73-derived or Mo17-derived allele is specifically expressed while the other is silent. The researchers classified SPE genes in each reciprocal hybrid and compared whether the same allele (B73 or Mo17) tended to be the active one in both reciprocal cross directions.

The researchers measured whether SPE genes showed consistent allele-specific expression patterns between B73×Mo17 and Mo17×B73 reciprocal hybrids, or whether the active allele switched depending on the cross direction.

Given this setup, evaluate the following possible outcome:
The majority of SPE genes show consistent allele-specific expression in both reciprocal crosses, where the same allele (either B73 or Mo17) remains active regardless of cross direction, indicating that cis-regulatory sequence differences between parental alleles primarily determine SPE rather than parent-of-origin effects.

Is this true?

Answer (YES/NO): YES